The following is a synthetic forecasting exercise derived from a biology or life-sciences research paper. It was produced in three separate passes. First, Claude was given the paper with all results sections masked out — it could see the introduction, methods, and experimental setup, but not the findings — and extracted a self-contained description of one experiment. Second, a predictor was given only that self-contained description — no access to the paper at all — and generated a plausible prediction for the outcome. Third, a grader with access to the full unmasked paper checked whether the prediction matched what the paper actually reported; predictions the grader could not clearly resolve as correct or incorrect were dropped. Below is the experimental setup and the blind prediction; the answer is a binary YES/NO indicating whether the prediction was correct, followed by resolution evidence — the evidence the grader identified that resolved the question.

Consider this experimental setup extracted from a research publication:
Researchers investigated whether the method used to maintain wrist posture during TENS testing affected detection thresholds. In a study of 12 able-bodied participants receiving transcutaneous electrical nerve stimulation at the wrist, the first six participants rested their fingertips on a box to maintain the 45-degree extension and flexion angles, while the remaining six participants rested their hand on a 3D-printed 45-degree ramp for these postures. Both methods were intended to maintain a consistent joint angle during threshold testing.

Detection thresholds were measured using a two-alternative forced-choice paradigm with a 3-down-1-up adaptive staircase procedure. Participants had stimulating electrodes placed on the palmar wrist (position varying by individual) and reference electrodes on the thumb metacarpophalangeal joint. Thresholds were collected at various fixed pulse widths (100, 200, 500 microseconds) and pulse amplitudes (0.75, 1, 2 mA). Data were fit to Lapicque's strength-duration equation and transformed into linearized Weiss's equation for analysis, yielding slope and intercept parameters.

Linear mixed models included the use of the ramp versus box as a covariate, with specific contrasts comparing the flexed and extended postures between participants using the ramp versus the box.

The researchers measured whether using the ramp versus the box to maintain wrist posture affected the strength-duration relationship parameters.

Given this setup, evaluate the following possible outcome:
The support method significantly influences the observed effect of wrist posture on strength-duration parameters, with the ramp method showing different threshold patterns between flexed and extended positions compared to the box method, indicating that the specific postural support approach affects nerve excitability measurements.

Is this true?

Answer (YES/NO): YES